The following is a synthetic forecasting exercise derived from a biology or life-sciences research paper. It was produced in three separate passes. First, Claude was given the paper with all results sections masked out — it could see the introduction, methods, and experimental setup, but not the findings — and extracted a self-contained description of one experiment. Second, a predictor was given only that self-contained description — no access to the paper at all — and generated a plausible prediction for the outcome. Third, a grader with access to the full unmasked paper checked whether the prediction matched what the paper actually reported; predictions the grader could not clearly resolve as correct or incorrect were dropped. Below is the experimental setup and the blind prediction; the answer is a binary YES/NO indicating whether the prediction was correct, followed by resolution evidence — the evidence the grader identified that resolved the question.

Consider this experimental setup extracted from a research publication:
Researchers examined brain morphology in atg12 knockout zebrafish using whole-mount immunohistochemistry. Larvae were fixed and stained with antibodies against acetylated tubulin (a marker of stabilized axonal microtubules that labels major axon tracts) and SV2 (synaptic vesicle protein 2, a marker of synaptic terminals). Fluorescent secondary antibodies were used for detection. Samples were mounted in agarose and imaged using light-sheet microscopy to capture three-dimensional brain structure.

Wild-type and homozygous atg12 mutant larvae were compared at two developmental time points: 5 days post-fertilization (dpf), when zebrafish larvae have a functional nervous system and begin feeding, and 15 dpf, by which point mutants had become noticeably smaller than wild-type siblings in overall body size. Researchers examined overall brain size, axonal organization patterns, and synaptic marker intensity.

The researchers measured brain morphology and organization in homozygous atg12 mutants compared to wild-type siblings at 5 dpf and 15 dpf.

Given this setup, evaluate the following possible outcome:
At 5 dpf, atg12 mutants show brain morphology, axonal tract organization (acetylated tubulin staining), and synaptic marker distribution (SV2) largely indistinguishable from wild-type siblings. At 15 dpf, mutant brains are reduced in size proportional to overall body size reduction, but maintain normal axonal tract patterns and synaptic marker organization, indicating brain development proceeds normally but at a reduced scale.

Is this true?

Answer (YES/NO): NO